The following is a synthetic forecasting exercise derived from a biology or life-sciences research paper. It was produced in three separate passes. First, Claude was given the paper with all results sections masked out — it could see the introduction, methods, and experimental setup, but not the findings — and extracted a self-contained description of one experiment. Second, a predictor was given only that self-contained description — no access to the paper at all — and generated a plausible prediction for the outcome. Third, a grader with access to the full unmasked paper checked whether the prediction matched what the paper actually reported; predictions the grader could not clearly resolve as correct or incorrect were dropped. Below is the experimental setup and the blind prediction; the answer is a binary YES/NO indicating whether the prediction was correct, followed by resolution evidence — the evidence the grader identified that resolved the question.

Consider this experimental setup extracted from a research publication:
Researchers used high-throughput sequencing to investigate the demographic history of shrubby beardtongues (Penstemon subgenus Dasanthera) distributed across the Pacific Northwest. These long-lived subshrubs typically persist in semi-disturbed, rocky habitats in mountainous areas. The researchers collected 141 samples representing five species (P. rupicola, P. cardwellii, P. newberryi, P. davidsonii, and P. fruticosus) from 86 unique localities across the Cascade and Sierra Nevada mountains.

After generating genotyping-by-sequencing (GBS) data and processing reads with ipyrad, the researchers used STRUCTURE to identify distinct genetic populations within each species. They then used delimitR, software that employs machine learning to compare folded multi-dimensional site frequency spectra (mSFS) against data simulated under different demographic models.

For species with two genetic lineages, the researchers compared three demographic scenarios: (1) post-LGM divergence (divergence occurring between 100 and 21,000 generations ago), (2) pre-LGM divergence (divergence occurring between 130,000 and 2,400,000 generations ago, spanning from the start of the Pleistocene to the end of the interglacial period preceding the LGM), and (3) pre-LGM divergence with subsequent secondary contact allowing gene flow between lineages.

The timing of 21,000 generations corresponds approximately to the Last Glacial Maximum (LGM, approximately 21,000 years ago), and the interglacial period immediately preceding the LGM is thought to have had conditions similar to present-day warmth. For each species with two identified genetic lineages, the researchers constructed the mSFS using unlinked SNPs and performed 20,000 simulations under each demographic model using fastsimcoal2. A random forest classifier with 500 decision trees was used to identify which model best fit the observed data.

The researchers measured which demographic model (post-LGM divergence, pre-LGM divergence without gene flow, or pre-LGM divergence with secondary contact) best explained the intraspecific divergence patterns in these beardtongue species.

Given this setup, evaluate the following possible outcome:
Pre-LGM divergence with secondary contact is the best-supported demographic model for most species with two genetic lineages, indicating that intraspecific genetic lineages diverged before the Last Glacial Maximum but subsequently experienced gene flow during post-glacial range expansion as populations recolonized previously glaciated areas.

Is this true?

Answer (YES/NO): NO